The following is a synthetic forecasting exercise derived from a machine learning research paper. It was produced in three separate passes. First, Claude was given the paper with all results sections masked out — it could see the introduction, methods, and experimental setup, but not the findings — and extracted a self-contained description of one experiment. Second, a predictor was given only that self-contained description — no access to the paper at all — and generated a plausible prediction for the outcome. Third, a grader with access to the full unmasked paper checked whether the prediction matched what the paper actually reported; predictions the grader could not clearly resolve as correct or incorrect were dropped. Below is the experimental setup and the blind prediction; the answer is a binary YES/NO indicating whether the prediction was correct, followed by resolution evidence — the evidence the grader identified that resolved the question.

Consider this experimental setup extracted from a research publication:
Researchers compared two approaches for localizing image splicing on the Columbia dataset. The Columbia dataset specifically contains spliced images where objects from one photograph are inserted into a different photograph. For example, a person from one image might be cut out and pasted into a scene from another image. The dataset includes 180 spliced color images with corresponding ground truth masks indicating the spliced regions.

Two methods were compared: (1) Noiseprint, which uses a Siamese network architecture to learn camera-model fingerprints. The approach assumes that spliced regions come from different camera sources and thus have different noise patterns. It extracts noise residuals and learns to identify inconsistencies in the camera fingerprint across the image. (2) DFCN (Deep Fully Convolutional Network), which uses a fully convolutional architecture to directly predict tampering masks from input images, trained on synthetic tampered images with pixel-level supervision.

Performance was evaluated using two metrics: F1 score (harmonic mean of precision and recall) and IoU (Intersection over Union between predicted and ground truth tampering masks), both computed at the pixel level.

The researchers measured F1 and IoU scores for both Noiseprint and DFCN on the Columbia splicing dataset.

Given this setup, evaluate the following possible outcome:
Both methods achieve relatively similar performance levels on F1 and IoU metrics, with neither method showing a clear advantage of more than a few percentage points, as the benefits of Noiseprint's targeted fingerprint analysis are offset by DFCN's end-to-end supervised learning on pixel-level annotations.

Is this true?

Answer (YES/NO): NO